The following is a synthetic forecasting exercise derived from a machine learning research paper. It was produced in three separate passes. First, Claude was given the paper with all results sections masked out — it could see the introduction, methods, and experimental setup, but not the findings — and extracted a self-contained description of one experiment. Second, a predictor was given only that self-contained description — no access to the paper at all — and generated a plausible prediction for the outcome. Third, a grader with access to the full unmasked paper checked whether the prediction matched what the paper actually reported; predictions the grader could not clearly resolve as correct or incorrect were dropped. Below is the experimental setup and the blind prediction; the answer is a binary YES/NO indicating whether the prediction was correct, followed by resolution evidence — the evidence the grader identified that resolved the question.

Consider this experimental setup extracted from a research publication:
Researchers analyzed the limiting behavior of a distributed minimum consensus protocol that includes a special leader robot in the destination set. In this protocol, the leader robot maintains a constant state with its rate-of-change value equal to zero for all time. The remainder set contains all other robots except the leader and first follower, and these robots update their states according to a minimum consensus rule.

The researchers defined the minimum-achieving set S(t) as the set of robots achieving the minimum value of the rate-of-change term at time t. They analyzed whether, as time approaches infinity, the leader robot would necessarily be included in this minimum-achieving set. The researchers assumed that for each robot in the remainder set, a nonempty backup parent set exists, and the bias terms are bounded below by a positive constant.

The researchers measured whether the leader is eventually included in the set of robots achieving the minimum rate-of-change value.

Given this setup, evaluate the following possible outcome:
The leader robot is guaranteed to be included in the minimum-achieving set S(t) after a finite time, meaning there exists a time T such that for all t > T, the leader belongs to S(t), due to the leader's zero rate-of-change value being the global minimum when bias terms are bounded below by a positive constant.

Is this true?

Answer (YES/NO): YES